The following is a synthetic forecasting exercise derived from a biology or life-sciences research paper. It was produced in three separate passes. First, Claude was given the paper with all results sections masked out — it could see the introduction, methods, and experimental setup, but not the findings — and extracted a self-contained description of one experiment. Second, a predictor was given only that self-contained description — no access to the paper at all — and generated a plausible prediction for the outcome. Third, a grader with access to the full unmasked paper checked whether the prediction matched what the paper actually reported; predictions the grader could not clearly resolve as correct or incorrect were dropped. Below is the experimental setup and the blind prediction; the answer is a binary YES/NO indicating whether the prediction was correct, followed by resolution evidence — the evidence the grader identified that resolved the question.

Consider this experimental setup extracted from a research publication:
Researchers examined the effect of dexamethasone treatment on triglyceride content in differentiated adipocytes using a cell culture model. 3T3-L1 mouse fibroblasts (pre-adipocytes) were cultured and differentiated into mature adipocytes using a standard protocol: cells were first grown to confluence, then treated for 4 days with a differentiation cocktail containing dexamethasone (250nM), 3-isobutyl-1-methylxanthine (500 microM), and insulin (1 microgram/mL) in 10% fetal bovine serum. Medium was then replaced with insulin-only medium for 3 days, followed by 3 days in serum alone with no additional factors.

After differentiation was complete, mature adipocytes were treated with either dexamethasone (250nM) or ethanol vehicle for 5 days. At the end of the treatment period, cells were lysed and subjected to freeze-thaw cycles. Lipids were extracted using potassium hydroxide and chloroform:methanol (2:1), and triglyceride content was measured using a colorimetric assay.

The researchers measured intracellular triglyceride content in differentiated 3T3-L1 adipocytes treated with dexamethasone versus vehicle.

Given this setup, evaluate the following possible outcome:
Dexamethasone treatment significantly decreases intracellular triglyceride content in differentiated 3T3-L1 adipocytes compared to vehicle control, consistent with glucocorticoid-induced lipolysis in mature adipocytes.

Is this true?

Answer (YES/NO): YES